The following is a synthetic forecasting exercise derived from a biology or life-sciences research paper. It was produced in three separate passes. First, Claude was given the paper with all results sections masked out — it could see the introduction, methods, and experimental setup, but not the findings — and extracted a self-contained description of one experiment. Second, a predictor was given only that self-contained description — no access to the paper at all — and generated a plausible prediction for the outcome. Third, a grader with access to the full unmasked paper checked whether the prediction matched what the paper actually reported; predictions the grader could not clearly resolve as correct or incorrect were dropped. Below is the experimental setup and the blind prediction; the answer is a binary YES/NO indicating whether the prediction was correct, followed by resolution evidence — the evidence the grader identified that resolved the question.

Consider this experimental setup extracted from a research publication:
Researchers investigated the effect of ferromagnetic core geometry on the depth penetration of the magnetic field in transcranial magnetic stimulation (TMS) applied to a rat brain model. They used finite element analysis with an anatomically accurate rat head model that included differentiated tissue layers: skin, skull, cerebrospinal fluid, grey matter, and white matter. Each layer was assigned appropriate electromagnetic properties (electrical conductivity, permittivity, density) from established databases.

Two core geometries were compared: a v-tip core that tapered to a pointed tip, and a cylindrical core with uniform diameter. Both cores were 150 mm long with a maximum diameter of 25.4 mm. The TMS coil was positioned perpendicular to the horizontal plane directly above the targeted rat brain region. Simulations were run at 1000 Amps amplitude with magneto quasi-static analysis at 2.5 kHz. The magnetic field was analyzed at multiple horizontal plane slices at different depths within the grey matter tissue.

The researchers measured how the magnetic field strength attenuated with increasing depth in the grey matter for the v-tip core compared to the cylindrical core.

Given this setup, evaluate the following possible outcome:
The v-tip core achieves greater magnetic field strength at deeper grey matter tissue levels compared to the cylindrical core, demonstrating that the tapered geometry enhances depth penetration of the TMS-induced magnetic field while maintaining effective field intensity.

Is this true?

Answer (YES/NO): NO